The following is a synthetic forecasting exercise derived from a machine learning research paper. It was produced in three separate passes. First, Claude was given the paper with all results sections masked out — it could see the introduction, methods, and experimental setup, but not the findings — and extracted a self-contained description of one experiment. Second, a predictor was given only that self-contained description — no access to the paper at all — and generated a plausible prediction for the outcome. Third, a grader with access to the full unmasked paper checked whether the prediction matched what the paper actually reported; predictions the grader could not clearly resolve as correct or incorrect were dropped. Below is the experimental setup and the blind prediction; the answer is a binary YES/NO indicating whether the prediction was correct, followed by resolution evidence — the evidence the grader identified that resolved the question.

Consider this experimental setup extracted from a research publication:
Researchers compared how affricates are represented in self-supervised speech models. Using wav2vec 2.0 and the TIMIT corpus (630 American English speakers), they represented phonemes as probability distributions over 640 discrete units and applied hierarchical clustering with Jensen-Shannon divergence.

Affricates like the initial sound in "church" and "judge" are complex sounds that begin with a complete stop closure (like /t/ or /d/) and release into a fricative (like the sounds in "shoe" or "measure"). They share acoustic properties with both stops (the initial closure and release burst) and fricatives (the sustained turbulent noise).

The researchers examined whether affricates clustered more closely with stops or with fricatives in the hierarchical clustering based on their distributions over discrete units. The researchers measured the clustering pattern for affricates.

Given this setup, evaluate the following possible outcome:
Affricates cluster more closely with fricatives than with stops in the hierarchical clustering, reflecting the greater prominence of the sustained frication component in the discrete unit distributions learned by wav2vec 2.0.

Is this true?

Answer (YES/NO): YES